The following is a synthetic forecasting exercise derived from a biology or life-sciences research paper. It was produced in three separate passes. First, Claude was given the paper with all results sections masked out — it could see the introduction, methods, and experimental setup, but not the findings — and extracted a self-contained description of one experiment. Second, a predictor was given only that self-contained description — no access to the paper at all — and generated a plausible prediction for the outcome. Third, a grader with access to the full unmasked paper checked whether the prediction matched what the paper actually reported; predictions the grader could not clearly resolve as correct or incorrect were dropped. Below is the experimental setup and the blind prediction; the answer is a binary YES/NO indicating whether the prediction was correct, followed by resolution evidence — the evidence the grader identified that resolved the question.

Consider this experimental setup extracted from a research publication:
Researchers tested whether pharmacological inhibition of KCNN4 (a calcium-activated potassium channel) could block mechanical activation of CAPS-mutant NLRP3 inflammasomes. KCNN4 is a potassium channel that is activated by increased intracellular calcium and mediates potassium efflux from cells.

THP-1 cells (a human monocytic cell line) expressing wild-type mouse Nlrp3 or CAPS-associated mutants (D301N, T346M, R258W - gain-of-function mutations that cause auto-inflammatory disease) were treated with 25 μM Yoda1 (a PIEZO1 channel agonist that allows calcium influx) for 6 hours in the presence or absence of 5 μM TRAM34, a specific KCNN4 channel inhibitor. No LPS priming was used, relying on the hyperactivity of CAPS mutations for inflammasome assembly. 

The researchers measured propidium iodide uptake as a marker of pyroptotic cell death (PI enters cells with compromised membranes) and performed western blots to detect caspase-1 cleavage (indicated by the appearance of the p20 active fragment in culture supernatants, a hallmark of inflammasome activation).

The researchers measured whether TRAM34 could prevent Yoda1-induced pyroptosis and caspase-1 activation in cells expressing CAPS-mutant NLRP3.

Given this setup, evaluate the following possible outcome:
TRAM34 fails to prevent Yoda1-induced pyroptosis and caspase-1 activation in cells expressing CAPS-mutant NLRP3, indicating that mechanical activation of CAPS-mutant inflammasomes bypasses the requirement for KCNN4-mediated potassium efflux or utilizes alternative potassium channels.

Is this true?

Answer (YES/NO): NO